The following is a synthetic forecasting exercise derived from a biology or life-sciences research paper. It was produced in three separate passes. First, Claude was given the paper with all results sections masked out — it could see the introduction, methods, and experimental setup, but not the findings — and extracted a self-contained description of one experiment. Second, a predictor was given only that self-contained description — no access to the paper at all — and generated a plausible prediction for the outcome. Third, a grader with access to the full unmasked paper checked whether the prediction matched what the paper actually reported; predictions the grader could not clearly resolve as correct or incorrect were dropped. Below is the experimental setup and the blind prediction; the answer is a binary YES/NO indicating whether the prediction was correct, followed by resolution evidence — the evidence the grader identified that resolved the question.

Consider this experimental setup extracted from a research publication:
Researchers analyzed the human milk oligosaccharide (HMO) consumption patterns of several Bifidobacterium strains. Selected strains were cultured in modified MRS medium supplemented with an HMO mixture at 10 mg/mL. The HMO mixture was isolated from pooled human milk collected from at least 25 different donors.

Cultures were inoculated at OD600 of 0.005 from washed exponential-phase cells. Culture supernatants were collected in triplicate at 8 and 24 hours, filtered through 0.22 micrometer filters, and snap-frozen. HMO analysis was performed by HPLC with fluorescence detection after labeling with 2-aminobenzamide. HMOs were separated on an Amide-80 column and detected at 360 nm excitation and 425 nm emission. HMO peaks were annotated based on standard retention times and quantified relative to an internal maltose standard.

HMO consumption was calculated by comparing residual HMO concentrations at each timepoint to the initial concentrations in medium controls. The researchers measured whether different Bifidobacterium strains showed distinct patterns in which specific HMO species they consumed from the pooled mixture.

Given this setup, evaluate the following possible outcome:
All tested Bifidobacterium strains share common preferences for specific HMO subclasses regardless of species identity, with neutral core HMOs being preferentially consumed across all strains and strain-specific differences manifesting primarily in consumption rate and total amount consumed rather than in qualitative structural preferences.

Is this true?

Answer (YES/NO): NO